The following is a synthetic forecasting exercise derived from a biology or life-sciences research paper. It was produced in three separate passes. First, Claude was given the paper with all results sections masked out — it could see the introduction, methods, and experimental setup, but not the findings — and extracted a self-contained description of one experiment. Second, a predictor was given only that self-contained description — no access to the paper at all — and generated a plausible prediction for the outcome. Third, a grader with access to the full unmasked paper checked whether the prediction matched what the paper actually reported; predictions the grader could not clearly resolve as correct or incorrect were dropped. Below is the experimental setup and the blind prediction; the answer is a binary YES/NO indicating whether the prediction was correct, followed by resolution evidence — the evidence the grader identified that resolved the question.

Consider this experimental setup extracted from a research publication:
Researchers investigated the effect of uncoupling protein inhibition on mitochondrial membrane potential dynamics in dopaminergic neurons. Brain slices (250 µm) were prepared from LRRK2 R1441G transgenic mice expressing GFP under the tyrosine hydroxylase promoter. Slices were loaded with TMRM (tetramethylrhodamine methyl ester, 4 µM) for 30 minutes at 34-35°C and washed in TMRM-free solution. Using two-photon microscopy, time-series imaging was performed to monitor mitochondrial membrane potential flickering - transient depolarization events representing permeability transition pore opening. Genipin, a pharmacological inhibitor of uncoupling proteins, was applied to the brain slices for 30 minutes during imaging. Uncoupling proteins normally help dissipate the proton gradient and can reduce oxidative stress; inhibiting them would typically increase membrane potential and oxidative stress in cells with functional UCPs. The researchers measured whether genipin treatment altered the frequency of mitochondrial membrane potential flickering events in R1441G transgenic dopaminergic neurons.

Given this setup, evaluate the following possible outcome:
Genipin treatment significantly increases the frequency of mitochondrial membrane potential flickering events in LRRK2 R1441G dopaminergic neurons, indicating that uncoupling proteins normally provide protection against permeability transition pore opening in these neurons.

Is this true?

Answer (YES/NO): NO